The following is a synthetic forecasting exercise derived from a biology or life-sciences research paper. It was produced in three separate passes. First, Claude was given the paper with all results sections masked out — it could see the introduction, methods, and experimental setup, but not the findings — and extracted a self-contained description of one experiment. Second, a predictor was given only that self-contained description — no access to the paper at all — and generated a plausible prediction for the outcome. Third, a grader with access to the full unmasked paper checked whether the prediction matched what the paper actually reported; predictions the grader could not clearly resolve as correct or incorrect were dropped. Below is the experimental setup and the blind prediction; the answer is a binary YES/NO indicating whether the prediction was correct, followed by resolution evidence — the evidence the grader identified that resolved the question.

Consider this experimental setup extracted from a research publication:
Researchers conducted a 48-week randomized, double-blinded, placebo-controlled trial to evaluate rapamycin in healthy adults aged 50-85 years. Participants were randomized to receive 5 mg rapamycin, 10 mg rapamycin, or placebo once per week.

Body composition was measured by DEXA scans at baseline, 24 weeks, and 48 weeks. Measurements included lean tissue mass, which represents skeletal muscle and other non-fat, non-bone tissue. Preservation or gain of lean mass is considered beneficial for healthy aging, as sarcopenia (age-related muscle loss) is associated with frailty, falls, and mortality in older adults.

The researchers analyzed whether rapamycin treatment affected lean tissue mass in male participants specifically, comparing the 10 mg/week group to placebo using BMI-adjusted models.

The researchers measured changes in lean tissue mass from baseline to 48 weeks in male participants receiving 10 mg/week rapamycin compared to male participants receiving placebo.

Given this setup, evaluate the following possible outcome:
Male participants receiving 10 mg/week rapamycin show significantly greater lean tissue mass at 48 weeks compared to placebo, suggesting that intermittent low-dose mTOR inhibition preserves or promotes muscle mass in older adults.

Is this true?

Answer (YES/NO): NO